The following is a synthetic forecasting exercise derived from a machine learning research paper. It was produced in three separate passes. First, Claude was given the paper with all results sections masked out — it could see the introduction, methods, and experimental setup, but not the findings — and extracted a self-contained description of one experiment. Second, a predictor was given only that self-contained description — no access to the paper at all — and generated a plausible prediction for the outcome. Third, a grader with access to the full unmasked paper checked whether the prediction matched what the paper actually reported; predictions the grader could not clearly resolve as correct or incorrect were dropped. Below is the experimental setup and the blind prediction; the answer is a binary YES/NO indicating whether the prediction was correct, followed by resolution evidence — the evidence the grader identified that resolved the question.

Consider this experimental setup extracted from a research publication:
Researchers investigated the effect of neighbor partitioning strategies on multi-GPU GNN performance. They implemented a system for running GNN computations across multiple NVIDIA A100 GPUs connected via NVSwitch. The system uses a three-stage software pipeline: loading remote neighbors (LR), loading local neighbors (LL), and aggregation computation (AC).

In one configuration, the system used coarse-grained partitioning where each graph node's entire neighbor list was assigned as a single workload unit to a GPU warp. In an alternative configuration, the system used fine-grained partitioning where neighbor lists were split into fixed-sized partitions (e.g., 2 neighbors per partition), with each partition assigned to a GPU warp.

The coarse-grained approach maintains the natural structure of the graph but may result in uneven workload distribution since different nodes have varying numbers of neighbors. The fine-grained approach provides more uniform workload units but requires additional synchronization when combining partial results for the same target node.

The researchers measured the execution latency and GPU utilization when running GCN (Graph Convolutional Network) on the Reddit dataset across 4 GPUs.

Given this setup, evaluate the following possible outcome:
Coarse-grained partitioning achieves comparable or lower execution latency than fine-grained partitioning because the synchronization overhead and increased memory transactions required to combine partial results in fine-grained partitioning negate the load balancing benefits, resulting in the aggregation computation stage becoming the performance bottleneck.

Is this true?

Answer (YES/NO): NO